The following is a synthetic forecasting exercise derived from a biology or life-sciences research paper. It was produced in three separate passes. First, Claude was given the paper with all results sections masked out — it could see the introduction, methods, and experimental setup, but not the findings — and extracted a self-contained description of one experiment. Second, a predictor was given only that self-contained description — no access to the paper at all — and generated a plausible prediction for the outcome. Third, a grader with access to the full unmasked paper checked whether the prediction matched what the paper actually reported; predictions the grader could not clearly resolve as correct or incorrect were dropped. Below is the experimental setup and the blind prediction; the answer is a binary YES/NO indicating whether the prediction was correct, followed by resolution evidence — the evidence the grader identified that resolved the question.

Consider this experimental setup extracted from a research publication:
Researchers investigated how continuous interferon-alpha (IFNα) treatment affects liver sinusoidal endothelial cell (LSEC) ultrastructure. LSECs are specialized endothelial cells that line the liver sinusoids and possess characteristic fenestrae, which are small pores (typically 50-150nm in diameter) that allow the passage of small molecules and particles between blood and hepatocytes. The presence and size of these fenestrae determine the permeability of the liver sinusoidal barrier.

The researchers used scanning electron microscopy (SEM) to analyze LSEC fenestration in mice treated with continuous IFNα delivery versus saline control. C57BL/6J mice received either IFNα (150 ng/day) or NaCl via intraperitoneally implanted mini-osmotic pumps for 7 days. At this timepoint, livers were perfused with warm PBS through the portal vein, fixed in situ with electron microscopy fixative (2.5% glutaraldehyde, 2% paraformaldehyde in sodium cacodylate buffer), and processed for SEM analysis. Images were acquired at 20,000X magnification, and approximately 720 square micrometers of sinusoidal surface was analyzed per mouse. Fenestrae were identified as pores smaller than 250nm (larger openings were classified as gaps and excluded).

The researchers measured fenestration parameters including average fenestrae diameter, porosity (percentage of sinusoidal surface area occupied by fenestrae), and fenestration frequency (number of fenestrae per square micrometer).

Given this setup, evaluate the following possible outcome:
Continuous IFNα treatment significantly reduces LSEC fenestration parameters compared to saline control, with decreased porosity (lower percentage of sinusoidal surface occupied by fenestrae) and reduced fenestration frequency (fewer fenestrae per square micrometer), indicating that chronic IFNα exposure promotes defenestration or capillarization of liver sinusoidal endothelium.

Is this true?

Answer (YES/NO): YES